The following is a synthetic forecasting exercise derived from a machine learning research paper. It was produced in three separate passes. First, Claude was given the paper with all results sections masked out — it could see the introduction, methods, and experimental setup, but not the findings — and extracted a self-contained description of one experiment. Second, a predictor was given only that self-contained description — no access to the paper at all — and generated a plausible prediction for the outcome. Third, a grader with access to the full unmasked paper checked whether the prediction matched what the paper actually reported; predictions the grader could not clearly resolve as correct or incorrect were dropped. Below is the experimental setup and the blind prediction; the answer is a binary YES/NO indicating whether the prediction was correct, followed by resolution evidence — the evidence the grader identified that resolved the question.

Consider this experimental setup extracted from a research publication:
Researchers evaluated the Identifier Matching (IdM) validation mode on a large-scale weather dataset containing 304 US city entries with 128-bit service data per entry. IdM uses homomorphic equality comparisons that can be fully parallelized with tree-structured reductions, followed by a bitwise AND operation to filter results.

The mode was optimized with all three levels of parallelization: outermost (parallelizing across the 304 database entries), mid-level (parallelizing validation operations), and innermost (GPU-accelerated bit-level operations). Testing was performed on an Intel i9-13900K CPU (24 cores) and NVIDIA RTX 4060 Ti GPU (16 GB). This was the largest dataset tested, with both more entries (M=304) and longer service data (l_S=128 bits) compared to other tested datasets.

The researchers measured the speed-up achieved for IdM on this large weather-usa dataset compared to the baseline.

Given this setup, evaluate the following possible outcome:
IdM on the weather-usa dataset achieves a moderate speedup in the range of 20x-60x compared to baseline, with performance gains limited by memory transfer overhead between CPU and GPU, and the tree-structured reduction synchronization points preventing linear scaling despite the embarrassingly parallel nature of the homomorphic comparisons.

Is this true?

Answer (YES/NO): NO